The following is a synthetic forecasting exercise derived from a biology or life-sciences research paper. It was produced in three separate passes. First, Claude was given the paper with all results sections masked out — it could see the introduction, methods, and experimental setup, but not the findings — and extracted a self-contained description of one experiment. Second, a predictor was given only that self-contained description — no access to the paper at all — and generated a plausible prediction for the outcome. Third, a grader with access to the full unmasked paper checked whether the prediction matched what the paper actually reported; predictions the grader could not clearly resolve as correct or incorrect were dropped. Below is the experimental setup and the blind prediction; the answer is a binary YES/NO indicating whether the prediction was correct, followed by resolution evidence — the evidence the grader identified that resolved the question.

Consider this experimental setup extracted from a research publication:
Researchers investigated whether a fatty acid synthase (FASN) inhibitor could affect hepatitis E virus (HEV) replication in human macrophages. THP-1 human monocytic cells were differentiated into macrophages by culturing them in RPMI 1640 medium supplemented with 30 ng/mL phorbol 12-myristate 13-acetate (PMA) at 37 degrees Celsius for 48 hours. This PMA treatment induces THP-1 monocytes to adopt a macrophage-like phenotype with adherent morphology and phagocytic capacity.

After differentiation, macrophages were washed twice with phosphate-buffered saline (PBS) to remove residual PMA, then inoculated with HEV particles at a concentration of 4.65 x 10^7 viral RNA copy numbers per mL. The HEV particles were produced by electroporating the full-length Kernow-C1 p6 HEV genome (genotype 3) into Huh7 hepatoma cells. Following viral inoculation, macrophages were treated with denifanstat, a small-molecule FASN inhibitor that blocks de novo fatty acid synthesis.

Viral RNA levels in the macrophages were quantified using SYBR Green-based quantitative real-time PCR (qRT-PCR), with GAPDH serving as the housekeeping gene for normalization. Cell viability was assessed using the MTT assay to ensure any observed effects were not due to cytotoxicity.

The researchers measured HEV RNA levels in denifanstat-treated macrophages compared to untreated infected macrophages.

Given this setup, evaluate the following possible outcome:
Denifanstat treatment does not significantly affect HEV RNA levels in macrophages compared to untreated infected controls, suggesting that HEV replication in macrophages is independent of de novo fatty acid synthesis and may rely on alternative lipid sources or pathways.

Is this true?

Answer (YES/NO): NO